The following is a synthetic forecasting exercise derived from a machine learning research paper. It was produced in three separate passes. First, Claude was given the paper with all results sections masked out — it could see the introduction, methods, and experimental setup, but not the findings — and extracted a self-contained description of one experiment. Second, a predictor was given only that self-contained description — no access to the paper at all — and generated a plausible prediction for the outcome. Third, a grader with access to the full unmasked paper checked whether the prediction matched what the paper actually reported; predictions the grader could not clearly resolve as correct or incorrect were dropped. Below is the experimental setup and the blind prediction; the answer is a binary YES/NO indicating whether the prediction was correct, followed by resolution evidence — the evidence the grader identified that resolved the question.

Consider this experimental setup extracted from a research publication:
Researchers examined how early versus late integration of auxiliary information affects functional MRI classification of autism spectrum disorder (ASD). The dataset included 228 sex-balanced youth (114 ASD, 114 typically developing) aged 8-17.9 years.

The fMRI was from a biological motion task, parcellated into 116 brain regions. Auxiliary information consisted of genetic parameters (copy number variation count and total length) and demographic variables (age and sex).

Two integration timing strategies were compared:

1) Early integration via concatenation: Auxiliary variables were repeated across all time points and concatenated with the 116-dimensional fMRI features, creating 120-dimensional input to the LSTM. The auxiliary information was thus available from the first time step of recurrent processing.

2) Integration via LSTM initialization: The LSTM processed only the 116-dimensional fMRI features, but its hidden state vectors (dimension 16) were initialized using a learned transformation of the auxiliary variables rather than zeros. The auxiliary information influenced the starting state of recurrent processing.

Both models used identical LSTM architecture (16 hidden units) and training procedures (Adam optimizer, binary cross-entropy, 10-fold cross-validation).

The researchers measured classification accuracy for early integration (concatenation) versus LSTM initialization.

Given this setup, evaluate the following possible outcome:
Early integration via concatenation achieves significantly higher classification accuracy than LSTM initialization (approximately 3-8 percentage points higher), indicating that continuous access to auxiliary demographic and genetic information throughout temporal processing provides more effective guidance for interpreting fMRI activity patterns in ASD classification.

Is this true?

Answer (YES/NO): NO